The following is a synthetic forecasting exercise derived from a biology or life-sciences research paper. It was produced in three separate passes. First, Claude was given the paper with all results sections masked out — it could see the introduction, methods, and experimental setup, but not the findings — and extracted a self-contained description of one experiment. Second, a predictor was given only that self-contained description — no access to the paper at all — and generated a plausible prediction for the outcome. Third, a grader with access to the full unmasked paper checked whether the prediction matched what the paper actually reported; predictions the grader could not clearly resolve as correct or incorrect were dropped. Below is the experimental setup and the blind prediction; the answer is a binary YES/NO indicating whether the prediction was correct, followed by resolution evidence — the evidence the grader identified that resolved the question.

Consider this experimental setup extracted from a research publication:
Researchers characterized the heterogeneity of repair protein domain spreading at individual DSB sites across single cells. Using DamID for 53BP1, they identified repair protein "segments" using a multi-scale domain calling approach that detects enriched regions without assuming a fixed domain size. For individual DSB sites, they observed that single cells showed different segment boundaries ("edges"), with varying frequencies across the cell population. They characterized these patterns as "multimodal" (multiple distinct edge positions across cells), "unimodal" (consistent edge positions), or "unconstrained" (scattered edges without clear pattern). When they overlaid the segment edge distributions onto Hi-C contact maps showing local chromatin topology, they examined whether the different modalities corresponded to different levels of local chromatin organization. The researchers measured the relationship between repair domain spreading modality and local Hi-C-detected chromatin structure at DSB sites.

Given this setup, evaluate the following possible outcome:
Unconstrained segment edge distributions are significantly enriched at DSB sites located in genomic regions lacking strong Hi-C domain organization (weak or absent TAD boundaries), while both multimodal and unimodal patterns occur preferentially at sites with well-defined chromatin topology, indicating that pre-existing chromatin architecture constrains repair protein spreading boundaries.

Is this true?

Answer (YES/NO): YES